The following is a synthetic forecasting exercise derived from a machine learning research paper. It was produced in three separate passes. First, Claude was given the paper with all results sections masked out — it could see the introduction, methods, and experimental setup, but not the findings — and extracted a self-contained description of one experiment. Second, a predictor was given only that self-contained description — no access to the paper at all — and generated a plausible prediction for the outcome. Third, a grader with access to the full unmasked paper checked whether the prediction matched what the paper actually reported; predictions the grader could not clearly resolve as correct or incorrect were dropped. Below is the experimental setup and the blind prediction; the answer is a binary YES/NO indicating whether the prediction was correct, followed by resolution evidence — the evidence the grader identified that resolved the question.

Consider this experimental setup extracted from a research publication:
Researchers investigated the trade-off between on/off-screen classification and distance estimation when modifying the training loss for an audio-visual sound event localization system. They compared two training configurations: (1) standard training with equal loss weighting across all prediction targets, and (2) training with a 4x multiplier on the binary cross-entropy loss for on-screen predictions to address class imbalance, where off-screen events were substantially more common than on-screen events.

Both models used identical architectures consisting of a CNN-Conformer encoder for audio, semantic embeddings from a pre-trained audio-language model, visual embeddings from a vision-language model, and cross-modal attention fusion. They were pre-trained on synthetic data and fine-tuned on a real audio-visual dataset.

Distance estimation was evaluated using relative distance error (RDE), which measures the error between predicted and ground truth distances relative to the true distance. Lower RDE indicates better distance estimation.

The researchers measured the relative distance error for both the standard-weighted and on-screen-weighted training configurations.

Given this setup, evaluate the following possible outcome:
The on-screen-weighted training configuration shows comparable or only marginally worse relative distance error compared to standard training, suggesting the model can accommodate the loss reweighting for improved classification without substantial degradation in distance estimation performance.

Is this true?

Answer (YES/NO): NO